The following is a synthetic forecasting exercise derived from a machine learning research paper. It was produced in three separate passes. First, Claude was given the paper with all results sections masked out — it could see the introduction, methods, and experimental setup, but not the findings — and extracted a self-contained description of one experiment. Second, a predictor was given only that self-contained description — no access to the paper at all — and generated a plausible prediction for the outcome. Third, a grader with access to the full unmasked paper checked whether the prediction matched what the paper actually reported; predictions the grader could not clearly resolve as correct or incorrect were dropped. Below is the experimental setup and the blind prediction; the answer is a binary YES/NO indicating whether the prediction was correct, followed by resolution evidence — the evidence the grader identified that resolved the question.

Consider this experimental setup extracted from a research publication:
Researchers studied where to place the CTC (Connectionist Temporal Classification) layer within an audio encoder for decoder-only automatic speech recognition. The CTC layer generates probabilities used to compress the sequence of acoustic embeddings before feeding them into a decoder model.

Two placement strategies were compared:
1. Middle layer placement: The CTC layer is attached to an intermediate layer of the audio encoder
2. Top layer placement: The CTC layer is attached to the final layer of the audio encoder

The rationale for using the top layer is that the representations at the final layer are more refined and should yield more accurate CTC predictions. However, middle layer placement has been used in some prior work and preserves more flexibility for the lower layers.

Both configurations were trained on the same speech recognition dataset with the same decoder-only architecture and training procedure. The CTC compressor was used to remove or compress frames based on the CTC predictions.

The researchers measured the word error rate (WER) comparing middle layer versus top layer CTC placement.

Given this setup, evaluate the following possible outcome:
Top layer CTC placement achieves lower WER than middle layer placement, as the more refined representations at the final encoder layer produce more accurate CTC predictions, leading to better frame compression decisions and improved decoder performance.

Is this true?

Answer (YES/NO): YES